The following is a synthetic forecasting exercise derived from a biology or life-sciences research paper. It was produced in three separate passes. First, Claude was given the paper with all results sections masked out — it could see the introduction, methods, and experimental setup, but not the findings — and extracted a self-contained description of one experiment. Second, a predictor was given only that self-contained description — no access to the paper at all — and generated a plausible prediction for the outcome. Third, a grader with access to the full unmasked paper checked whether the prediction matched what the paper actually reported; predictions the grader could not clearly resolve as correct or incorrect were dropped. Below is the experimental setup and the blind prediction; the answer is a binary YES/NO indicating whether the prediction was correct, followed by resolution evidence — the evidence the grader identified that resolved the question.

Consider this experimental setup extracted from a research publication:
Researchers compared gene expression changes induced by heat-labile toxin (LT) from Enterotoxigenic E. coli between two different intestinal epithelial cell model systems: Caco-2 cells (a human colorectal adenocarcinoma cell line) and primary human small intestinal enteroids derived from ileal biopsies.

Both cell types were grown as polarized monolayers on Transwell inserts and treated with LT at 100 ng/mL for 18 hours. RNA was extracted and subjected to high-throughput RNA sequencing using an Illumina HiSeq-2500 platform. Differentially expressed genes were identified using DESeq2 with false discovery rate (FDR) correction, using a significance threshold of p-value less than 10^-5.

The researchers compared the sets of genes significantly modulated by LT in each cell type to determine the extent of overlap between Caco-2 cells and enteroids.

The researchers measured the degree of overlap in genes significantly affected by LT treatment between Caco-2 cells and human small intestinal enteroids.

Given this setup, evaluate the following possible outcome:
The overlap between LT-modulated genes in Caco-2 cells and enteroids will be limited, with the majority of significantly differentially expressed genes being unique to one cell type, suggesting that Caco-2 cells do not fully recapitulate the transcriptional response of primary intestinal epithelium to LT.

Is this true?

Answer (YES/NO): NO